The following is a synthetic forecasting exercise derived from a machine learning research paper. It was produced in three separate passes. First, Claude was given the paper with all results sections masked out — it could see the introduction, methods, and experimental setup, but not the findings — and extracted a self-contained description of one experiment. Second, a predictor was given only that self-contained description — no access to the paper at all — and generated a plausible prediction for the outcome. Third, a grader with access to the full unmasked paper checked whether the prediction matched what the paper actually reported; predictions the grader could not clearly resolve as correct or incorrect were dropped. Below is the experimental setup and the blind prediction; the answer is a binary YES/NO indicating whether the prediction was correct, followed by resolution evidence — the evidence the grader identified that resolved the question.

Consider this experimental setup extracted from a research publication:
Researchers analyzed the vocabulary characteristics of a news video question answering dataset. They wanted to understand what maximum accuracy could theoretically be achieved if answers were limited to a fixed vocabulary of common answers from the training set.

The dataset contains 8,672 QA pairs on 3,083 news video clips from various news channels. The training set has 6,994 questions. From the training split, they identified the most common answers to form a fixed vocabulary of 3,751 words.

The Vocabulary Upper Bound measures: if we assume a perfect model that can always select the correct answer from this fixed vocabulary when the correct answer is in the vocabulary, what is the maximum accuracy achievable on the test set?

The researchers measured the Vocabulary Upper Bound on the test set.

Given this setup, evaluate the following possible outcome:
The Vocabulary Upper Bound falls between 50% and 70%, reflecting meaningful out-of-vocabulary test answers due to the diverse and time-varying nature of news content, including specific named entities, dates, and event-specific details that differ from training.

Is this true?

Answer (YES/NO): NO